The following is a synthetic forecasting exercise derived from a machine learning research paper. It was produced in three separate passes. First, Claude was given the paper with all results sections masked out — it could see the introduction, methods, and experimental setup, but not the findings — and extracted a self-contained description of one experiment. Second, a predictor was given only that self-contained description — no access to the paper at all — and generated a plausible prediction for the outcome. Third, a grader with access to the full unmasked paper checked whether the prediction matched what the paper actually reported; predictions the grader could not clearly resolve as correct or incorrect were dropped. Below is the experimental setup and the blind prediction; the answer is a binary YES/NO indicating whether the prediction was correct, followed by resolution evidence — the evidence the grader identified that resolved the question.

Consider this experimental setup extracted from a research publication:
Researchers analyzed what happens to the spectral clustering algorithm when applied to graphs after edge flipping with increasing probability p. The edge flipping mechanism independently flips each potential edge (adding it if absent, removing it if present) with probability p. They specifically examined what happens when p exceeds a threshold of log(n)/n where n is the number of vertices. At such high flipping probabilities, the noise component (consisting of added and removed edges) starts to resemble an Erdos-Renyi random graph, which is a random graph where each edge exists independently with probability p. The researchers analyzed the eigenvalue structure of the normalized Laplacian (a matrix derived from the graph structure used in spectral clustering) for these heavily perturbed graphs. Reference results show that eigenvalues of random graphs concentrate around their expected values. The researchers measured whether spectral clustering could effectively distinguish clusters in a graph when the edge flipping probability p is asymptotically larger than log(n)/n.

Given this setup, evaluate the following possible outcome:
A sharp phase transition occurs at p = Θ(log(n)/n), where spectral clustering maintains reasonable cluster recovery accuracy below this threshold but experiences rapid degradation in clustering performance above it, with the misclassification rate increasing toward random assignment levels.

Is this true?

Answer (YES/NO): YES